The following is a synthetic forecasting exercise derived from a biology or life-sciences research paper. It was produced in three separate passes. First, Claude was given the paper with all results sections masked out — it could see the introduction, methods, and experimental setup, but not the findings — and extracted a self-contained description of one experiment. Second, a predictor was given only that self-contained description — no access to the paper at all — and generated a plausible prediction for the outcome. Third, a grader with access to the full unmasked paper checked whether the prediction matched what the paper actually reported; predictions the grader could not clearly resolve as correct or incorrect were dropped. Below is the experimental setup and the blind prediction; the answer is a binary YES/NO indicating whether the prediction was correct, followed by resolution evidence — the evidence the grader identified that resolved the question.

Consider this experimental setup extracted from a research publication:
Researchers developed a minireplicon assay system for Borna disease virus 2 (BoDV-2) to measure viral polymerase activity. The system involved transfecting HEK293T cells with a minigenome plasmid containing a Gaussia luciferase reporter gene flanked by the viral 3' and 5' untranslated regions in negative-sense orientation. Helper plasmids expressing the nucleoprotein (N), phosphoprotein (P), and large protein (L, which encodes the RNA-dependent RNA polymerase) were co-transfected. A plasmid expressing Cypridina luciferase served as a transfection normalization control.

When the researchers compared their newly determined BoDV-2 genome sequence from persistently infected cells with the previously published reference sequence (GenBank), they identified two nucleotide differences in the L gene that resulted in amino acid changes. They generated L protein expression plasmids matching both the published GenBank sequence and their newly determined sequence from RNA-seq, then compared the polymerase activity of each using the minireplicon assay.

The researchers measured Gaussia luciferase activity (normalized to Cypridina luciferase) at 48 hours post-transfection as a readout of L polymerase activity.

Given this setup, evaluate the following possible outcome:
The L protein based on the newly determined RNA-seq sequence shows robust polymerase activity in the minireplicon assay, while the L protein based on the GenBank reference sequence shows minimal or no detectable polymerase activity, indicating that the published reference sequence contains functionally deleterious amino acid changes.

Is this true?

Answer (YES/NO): YES